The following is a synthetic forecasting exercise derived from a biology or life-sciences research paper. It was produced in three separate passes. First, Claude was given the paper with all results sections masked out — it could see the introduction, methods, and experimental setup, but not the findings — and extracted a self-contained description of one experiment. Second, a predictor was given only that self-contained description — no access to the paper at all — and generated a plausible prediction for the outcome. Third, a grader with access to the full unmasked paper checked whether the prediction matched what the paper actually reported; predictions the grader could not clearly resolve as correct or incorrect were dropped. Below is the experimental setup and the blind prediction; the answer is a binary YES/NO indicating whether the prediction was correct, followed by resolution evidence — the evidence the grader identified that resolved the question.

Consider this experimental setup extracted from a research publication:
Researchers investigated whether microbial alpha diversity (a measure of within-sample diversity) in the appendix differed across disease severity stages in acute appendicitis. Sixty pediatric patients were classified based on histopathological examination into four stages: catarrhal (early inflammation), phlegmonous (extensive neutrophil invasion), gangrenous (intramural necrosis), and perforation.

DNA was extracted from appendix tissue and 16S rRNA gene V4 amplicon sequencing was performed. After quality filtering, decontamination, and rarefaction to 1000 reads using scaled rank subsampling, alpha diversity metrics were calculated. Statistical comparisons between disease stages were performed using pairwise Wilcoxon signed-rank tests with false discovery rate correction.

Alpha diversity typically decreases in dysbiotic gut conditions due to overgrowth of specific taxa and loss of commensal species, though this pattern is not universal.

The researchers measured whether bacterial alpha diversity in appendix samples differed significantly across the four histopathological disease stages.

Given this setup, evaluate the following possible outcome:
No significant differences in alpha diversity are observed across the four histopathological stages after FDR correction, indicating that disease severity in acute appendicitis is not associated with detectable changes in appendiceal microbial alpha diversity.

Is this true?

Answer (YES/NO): YES